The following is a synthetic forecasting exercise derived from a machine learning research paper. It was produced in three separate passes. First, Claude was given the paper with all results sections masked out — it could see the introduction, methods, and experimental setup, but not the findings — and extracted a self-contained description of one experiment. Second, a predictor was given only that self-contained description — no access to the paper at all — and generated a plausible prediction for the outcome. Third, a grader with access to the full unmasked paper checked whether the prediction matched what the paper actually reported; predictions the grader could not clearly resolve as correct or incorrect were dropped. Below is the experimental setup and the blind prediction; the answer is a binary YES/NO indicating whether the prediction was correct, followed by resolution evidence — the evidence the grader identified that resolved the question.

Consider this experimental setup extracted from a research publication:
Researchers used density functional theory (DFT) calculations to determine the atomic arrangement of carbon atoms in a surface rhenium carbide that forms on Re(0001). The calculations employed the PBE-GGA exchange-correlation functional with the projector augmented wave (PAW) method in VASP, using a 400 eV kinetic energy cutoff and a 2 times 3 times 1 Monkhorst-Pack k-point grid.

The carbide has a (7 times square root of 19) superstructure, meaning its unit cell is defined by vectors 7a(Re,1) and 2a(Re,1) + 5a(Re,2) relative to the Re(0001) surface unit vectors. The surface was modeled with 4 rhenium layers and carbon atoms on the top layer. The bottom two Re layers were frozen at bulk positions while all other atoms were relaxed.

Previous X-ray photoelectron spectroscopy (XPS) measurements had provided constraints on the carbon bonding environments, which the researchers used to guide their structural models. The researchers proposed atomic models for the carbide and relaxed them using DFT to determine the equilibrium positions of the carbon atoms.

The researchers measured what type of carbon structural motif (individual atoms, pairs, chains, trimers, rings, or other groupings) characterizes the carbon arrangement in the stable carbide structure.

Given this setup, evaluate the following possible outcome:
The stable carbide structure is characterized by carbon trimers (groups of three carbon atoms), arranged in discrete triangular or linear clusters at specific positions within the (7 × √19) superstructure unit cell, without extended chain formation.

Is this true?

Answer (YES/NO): YES